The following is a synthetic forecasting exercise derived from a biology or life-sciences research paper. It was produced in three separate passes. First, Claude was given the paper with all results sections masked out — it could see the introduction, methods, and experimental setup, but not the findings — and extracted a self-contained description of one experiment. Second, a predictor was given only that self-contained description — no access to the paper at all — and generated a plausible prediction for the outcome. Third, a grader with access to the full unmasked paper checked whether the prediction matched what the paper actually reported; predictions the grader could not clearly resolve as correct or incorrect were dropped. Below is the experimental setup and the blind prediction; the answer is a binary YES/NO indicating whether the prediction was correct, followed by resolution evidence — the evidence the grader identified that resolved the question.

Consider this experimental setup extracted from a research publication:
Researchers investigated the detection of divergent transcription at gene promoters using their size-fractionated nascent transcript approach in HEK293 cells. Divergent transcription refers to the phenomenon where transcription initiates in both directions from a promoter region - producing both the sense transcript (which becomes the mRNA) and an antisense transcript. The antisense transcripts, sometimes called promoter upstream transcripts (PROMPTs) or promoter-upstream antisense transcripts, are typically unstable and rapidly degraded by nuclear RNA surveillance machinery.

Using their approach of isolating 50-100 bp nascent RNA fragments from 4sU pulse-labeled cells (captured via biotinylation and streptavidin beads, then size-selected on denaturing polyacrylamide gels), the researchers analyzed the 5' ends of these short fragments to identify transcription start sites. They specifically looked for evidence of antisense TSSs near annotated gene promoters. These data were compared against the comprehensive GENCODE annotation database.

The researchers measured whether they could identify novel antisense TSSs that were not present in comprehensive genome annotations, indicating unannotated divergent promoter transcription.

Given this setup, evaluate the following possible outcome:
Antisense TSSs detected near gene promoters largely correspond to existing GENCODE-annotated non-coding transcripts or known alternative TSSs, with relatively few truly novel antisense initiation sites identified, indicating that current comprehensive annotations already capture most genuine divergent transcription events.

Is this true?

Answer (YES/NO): NO